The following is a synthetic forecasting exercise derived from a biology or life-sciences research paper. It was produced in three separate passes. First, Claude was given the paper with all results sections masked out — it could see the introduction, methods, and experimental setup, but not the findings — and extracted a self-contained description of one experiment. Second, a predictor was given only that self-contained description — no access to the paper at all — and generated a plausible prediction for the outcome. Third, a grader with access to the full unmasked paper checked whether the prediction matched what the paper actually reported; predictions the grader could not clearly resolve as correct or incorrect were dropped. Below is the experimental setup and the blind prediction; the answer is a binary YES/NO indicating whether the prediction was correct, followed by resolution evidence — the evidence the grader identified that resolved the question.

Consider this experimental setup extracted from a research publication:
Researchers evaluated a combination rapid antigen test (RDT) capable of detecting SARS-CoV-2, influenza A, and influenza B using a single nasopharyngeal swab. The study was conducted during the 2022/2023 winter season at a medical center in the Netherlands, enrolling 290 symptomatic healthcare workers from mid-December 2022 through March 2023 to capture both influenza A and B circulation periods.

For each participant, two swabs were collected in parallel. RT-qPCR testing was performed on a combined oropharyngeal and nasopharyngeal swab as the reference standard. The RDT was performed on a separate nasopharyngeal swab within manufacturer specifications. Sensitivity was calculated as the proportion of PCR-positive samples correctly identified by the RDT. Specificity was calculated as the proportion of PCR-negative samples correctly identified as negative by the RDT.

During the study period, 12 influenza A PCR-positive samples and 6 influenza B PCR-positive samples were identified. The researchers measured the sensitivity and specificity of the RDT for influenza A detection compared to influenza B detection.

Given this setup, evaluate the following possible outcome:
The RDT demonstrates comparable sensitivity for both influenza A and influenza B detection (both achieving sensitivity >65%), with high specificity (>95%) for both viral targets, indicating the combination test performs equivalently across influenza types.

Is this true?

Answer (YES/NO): NO